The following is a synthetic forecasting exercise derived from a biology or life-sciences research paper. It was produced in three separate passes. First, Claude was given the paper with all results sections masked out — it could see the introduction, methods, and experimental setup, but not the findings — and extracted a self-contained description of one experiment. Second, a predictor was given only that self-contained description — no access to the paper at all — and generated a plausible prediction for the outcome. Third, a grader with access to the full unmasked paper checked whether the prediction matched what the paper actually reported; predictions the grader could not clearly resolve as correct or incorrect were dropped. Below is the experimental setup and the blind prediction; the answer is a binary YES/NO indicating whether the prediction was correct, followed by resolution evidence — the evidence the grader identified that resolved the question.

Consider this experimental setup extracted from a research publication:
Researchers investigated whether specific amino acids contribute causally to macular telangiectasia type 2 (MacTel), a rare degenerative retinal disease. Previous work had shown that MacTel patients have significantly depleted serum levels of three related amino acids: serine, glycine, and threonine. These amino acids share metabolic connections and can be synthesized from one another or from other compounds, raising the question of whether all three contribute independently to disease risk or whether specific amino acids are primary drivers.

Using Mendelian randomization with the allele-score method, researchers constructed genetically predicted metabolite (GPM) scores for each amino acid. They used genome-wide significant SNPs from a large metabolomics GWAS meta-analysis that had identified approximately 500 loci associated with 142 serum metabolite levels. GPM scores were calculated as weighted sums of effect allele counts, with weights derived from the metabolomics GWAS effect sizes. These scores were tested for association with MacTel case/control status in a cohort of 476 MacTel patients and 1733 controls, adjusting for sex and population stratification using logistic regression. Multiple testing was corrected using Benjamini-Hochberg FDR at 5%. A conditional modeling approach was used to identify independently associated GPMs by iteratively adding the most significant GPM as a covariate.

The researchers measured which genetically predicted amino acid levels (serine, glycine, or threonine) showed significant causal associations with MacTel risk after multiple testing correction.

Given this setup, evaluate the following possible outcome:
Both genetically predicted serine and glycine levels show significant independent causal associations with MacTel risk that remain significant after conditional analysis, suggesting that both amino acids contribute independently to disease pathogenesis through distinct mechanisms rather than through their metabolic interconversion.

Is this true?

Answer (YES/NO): NO